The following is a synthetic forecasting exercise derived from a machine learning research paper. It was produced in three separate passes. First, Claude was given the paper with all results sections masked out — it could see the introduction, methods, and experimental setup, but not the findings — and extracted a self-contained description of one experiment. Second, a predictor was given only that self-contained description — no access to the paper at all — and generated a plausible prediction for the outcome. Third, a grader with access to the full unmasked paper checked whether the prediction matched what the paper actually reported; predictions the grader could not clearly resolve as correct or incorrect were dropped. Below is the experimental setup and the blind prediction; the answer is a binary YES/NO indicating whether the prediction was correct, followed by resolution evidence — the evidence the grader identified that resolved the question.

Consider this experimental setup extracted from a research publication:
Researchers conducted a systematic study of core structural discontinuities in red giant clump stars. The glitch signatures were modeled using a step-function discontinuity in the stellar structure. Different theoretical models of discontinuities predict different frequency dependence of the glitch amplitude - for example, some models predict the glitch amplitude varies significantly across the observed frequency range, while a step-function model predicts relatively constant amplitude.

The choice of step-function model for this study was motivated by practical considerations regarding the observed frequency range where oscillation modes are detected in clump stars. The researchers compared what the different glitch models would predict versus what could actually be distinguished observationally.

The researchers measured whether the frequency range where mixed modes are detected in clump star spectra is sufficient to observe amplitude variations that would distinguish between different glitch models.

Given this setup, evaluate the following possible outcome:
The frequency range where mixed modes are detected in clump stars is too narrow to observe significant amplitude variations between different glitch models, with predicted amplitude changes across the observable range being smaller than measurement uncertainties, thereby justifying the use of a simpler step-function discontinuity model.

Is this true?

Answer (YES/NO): YES